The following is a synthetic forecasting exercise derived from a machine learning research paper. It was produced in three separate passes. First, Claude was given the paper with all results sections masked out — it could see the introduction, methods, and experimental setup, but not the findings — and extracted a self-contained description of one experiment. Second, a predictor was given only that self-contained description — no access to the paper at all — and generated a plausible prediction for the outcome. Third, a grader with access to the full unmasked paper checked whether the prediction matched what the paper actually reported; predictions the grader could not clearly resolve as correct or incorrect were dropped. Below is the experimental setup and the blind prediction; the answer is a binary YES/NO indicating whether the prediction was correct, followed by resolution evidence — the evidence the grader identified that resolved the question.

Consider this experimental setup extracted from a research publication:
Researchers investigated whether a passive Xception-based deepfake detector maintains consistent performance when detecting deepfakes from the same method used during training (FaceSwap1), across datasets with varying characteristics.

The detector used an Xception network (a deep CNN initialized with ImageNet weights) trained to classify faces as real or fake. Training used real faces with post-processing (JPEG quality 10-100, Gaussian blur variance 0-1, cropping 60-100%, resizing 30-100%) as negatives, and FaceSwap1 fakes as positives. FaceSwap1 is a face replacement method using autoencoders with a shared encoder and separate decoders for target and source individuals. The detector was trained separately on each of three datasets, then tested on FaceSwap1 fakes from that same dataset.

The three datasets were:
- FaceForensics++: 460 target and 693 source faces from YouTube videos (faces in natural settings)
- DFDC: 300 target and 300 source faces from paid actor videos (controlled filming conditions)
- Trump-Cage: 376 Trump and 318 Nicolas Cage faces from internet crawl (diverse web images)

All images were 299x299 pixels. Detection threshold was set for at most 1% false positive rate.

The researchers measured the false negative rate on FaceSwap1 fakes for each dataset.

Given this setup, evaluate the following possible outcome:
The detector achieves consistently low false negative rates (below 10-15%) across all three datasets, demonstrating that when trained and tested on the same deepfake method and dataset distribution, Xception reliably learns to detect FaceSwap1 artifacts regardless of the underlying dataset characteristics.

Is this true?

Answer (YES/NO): YES